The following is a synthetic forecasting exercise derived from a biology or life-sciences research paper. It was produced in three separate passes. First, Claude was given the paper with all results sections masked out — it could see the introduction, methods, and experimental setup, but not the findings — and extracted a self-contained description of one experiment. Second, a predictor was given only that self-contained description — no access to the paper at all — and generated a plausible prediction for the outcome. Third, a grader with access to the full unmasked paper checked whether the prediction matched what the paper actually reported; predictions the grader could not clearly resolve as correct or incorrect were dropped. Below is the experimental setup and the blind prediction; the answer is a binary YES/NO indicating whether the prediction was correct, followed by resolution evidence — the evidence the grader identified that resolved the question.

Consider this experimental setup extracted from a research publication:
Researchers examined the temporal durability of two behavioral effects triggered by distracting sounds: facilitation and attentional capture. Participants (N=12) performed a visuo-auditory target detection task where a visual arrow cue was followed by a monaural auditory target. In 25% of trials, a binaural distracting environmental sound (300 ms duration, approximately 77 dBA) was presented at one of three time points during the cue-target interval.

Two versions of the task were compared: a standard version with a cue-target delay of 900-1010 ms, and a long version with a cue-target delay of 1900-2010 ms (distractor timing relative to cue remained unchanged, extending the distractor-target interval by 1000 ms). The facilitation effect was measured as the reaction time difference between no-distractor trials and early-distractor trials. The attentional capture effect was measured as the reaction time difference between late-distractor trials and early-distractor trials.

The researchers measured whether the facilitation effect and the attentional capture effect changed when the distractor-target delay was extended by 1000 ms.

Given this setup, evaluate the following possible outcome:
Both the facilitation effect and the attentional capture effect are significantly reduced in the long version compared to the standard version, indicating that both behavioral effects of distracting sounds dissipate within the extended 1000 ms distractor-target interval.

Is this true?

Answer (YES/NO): NO